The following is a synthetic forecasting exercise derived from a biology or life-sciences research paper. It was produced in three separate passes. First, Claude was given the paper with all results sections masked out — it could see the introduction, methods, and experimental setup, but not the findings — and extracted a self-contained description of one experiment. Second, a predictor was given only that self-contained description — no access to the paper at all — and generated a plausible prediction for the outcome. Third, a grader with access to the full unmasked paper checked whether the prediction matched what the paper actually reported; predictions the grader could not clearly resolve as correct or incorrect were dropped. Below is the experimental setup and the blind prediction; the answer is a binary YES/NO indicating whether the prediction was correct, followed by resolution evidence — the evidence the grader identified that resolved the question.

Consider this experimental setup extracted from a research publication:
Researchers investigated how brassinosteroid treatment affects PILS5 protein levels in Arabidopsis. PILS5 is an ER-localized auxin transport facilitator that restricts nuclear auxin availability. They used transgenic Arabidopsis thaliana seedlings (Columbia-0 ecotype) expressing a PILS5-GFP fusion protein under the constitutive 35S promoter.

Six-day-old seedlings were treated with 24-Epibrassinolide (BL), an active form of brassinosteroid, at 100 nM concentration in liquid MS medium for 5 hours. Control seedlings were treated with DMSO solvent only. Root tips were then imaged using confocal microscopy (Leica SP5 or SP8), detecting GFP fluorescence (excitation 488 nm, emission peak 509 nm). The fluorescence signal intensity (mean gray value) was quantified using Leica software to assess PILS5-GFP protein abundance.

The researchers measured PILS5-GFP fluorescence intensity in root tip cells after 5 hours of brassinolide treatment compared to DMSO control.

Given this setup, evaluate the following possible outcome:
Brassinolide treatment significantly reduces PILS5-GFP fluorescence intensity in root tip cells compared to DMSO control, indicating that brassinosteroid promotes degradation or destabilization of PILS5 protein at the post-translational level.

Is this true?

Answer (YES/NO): YES